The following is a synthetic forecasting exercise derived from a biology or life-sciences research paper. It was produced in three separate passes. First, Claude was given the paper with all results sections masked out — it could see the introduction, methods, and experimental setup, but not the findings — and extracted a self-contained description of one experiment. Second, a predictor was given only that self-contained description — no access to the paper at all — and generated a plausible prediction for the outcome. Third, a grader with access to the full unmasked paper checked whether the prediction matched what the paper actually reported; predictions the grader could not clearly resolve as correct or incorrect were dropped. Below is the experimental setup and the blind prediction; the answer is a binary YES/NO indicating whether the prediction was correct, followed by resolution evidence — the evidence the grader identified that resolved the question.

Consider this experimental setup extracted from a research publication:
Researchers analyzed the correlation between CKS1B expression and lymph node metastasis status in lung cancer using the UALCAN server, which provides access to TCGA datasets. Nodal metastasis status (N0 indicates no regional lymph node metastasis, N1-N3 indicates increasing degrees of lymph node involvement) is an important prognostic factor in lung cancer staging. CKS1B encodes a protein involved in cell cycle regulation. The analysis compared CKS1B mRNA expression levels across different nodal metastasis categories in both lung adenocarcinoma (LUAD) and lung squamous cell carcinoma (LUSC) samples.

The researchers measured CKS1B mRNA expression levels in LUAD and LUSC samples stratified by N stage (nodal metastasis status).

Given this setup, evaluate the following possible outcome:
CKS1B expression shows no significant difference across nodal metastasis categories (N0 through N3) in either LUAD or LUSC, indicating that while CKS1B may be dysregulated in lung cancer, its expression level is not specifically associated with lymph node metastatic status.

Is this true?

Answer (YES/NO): NO